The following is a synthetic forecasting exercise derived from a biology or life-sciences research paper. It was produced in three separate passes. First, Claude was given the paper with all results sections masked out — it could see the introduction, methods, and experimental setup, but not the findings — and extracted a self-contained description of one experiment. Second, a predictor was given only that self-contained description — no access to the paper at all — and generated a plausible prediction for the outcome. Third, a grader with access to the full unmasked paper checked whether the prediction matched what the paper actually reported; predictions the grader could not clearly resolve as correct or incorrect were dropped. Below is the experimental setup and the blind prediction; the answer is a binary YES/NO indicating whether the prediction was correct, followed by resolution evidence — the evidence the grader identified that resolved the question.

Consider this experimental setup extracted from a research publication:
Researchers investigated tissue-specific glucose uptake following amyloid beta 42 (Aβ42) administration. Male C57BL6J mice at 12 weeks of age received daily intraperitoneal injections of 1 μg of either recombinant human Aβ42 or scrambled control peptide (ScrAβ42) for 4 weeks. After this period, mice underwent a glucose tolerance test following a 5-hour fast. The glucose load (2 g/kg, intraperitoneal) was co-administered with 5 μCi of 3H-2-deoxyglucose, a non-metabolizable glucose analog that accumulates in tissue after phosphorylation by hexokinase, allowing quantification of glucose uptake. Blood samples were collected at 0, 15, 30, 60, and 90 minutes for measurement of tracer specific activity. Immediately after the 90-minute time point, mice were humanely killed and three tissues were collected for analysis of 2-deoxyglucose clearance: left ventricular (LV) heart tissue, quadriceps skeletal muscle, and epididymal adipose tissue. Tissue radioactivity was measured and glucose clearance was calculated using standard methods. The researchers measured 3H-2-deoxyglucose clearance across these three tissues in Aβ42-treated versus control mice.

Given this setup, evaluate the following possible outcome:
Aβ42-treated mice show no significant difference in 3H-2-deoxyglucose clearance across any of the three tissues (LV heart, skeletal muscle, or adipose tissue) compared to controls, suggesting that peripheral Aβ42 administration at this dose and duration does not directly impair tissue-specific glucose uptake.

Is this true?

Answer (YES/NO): NO